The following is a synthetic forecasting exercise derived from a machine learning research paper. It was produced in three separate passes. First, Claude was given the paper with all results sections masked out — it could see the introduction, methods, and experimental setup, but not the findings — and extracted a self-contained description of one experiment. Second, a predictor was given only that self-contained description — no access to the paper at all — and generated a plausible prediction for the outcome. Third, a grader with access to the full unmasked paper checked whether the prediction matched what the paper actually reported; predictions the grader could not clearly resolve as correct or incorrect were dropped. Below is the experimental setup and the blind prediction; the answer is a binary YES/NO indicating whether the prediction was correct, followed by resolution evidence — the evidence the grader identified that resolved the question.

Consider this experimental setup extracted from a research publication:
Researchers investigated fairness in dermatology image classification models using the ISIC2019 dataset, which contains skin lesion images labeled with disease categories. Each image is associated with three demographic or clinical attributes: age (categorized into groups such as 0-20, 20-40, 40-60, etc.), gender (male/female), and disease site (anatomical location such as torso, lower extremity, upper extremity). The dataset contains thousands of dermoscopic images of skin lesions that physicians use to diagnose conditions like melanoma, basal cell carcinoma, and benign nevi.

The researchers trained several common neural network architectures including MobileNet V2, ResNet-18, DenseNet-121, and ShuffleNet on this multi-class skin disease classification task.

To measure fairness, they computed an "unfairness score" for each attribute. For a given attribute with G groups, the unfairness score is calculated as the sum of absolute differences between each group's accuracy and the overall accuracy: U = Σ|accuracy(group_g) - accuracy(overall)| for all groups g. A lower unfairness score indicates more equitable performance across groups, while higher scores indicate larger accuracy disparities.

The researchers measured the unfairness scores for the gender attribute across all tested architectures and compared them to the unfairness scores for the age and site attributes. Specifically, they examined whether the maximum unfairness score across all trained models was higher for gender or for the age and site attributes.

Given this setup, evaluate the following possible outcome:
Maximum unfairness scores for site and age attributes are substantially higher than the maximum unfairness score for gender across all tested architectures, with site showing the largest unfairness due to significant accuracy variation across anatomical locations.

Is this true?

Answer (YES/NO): YES